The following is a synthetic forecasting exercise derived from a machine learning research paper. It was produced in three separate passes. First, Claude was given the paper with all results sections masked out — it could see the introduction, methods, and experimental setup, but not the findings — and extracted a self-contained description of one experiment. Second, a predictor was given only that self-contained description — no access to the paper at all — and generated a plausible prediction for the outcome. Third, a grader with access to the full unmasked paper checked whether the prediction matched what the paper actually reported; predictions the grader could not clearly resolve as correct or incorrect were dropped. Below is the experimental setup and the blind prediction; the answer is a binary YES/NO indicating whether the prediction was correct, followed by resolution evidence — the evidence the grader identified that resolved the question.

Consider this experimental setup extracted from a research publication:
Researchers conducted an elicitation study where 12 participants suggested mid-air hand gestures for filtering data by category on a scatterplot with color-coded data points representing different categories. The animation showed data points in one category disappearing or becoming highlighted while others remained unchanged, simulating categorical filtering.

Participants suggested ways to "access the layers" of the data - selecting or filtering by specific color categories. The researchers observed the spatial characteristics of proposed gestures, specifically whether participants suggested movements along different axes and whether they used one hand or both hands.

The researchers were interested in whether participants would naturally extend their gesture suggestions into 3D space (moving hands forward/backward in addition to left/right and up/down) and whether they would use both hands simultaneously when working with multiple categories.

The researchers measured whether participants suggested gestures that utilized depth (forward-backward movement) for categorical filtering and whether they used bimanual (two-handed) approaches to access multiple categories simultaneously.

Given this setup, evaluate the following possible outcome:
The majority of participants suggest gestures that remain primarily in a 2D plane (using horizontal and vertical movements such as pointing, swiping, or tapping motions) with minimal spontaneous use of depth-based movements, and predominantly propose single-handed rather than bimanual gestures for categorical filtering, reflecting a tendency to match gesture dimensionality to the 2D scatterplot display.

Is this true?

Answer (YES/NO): NO